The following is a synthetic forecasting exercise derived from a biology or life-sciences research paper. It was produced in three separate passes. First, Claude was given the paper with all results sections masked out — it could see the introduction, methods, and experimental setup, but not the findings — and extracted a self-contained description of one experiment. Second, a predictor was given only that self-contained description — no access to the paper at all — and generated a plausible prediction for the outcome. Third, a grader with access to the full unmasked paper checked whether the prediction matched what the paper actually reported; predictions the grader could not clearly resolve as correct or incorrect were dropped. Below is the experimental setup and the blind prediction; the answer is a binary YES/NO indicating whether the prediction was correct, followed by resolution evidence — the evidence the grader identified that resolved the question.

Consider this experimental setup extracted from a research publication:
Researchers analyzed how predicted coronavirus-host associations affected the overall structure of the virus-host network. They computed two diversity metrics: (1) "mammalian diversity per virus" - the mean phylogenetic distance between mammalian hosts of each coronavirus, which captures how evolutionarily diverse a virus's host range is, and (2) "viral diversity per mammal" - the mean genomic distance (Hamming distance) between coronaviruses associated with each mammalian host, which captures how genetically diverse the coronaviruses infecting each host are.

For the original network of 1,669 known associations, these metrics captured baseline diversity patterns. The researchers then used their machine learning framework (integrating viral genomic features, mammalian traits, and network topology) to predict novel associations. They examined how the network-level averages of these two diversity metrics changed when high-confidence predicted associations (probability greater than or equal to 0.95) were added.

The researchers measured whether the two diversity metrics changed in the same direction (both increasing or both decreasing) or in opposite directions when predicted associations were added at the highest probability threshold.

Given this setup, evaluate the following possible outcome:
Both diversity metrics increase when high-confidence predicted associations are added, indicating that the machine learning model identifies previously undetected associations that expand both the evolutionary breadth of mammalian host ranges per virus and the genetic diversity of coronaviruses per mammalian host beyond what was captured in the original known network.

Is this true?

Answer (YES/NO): YES